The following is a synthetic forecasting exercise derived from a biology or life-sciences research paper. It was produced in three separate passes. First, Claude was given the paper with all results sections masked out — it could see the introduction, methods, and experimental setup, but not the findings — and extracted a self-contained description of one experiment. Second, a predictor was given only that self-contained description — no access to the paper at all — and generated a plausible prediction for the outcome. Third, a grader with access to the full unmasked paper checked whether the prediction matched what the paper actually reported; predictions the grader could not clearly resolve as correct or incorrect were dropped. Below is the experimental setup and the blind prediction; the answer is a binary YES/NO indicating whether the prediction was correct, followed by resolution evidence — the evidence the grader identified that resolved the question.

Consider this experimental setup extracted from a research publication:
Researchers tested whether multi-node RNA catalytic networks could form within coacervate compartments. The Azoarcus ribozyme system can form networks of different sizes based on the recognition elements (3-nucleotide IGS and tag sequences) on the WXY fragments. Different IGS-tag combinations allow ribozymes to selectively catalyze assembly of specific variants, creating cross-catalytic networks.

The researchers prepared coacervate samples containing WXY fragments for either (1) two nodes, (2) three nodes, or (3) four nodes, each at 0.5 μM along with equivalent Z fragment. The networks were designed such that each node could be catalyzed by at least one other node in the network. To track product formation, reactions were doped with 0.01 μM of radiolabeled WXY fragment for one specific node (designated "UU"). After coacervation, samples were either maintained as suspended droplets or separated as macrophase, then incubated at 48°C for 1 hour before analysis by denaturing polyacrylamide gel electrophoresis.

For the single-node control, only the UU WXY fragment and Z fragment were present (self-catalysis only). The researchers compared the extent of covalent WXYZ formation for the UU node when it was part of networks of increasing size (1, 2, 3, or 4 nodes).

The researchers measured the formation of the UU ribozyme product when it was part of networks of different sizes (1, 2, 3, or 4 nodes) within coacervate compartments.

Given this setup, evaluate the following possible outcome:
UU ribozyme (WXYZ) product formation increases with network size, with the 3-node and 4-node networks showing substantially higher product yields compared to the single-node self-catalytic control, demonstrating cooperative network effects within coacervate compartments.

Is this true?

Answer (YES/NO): YES